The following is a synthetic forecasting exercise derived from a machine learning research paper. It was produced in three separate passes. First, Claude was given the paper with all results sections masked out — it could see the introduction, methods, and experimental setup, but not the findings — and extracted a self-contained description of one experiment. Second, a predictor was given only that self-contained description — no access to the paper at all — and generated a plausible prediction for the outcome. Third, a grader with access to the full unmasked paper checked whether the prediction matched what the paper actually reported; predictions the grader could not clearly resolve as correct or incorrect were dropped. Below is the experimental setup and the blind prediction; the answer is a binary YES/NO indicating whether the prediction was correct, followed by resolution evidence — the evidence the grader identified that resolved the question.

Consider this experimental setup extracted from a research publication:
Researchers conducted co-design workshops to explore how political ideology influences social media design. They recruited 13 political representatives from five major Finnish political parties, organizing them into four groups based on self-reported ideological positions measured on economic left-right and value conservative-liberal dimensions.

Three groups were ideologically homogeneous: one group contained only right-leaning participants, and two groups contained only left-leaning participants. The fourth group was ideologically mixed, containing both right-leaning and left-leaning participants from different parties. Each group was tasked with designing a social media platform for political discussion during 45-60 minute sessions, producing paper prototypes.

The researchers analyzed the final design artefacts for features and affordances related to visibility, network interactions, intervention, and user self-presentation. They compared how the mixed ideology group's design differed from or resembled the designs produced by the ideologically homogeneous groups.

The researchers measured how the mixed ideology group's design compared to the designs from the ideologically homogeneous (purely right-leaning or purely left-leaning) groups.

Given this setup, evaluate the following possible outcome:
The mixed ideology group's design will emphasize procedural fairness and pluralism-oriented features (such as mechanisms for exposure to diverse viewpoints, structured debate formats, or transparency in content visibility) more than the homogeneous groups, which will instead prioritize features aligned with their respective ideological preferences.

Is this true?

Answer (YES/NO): NO